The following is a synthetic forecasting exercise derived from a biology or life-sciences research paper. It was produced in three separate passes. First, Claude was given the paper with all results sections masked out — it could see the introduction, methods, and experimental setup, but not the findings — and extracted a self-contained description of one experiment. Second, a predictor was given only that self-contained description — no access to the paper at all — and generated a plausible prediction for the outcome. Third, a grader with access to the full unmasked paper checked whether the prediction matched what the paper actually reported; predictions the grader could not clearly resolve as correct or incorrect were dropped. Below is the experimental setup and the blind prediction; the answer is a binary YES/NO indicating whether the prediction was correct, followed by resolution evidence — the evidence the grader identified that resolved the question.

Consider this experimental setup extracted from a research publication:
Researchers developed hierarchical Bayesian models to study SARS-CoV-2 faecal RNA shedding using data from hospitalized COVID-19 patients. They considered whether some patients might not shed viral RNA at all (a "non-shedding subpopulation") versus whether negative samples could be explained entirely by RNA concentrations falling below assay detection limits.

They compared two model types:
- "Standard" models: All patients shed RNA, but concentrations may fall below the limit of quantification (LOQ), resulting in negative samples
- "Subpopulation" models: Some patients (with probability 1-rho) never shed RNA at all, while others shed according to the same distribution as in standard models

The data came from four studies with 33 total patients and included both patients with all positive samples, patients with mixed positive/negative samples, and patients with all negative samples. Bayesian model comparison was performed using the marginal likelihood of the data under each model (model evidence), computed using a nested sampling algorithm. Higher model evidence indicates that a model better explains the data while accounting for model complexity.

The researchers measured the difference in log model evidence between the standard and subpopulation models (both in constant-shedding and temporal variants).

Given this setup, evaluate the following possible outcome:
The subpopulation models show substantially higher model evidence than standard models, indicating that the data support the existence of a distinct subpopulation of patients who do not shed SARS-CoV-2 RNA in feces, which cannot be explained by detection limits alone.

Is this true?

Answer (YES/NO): NO